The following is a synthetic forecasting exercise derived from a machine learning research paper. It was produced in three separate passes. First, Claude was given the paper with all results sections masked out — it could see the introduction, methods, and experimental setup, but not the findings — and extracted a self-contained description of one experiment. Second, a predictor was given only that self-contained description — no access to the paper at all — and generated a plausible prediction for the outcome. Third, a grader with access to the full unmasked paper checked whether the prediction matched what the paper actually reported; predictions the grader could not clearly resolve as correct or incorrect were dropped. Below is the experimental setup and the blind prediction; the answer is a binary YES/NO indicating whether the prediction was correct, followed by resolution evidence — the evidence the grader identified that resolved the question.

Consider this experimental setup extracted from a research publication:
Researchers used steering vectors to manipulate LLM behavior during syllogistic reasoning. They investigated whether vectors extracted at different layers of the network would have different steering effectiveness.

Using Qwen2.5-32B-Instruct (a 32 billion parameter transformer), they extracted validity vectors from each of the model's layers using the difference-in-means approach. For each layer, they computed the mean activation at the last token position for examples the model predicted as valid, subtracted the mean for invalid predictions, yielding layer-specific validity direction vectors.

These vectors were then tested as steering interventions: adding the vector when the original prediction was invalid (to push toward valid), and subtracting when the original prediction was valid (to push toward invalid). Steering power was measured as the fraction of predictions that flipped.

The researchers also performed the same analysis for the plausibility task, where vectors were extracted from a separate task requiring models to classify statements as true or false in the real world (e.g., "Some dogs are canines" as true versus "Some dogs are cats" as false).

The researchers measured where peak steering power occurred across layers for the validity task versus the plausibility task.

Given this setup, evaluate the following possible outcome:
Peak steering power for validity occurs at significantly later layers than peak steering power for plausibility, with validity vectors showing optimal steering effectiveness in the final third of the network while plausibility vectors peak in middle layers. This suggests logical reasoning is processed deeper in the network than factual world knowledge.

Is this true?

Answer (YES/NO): NO